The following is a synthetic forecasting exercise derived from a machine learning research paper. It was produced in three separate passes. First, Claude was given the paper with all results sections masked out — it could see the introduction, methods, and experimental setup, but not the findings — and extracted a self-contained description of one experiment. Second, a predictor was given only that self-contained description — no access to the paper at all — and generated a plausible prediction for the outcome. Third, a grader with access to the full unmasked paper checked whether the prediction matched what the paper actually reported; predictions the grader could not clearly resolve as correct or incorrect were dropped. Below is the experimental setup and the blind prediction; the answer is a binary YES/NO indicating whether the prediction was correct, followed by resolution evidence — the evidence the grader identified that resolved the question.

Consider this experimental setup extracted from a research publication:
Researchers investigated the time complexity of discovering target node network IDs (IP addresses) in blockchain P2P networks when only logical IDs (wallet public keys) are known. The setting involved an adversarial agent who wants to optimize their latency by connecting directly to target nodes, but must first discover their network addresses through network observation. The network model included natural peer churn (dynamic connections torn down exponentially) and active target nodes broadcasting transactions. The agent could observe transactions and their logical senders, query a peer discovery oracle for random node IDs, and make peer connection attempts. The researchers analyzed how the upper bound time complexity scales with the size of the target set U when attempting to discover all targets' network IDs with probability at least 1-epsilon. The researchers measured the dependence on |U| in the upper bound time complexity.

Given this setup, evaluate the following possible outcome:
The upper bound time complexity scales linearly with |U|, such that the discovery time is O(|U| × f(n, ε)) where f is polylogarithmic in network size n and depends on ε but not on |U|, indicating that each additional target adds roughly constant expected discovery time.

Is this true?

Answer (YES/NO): NO